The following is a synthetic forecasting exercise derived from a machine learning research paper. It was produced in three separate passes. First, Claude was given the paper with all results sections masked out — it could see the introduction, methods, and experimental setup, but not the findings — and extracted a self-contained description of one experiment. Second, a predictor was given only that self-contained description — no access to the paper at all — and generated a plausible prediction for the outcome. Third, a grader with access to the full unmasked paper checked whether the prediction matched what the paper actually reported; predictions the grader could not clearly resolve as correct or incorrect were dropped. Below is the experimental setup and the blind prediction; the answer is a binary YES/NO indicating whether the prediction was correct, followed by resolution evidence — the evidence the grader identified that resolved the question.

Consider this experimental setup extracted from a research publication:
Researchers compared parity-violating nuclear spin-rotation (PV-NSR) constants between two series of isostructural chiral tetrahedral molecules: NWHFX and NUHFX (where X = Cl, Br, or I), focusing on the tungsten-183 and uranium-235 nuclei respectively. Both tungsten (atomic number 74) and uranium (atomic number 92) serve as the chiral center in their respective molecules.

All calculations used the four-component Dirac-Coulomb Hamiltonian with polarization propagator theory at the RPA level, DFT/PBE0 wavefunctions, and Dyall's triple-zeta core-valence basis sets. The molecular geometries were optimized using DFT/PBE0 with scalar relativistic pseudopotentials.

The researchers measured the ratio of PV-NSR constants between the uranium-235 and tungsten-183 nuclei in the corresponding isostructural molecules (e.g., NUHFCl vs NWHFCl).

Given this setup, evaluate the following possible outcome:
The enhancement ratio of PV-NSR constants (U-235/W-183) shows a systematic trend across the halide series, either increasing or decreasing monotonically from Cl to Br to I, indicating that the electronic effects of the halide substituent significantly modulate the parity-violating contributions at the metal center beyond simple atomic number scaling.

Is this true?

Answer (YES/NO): YES